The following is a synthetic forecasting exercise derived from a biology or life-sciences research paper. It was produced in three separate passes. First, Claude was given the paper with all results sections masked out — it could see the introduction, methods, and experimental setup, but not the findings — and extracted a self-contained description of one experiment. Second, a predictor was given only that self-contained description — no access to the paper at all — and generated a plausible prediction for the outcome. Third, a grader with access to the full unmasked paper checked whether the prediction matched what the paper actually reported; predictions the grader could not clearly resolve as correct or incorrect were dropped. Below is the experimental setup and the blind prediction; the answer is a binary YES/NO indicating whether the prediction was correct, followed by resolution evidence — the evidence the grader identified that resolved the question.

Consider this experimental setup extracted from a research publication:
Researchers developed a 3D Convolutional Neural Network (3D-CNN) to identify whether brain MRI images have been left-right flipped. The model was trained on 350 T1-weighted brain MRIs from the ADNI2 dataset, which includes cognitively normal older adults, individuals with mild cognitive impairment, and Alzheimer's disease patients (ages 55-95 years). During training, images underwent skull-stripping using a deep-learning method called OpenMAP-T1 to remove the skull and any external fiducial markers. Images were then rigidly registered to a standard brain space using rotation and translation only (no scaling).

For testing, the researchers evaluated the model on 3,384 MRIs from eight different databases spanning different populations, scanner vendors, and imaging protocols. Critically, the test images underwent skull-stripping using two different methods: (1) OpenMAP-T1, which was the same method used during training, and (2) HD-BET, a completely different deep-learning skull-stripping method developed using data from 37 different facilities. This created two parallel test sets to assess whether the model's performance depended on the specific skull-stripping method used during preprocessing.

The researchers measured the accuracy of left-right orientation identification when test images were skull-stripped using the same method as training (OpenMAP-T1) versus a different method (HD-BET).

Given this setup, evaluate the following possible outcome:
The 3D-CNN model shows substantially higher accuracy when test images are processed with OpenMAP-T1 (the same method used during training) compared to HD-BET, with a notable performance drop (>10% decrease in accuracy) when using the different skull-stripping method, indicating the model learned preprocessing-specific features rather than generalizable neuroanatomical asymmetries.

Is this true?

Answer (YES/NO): NO